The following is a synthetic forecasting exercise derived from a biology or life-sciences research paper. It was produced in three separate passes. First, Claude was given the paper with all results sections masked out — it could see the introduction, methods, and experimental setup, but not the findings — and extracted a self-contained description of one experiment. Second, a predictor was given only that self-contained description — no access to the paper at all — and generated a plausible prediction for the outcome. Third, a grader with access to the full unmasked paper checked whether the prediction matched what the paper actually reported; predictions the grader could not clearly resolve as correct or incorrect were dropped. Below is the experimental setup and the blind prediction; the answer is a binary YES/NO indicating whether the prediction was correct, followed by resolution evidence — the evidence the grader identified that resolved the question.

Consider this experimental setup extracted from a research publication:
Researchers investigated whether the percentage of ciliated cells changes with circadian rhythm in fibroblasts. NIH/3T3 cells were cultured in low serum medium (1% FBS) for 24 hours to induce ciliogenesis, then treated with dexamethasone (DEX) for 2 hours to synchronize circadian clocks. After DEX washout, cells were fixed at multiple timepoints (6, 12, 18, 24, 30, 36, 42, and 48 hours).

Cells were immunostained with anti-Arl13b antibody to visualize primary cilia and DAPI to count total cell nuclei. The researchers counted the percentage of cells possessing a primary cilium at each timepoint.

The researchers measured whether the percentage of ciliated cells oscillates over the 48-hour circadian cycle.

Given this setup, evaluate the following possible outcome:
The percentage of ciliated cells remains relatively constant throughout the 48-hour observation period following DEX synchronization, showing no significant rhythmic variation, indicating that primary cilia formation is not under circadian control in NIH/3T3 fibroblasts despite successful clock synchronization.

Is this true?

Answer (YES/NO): NO